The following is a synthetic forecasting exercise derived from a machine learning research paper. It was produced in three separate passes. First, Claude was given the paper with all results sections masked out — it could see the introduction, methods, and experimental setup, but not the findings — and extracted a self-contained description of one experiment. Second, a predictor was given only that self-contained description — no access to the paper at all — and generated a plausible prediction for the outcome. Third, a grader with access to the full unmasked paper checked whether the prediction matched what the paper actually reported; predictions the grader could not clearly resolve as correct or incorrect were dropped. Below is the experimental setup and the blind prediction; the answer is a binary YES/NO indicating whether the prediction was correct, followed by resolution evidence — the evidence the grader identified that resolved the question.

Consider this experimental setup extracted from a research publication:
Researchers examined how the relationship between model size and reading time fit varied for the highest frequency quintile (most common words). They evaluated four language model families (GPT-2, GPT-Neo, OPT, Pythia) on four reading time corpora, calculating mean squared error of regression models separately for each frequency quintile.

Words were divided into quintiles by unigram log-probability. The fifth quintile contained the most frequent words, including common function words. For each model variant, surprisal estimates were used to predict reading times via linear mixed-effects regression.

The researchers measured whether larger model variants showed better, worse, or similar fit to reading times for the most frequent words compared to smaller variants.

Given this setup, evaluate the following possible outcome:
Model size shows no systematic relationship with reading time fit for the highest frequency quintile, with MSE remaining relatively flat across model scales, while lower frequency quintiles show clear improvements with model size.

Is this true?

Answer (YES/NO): NO